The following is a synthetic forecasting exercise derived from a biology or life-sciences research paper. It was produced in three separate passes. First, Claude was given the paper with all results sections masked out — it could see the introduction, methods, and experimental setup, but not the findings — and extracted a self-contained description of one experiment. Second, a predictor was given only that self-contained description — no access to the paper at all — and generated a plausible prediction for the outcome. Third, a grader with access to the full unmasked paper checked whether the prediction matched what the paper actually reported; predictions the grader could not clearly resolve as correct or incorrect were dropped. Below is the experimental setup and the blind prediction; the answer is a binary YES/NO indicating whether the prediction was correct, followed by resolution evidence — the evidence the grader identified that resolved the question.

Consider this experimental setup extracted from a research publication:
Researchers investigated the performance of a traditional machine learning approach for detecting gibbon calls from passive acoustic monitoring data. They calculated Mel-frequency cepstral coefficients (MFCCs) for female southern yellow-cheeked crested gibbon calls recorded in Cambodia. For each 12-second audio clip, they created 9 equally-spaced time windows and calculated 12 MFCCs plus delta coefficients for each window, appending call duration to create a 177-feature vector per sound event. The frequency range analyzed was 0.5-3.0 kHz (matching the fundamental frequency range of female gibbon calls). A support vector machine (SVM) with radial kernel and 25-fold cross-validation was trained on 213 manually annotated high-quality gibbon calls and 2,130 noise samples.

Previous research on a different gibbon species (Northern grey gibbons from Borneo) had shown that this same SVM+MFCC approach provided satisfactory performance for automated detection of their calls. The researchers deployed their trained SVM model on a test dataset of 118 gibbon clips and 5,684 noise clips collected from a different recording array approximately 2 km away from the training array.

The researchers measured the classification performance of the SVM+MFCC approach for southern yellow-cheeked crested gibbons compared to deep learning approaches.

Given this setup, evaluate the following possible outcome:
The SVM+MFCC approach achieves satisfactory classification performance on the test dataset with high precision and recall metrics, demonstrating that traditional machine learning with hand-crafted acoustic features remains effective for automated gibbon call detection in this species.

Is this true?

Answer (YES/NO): NO